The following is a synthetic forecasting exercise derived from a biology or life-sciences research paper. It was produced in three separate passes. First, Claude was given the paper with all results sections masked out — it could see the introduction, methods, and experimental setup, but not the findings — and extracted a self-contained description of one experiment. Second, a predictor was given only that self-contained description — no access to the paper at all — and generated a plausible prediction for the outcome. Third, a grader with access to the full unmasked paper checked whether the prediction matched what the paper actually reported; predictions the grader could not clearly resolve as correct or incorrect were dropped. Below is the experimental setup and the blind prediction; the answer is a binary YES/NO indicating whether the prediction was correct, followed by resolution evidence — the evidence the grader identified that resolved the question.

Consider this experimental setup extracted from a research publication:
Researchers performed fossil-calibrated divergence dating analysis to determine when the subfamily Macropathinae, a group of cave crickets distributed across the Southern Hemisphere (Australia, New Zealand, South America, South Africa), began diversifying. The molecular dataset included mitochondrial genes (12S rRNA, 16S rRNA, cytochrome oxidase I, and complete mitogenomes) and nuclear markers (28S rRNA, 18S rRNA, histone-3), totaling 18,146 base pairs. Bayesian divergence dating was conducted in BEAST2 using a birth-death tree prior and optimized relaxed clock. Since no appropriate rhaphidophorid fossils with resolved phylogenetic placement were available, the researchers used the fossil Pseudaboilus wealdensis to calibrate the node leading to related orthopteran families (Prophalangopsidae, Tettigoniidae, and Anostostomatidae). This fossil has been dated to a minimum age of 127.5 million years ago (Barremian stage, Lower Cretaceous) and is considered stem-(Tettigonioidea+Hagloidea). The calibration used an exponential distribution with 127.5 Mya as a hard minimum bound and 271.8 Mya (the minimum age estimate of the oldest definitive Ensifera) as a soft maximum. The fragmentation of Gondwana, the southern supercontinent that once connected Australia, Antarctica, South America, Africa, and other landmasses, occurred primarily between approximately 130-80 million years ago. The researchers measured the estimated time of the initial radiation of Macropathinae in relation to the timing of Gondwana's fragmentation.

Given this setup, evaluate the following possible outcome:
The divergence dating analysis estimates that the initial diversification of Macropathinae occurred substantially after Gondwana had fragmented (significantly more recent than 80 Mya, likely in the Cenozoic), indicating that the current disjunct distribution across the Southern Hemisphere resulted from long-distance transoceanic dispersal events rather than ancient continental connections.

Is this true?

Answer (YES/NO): NO